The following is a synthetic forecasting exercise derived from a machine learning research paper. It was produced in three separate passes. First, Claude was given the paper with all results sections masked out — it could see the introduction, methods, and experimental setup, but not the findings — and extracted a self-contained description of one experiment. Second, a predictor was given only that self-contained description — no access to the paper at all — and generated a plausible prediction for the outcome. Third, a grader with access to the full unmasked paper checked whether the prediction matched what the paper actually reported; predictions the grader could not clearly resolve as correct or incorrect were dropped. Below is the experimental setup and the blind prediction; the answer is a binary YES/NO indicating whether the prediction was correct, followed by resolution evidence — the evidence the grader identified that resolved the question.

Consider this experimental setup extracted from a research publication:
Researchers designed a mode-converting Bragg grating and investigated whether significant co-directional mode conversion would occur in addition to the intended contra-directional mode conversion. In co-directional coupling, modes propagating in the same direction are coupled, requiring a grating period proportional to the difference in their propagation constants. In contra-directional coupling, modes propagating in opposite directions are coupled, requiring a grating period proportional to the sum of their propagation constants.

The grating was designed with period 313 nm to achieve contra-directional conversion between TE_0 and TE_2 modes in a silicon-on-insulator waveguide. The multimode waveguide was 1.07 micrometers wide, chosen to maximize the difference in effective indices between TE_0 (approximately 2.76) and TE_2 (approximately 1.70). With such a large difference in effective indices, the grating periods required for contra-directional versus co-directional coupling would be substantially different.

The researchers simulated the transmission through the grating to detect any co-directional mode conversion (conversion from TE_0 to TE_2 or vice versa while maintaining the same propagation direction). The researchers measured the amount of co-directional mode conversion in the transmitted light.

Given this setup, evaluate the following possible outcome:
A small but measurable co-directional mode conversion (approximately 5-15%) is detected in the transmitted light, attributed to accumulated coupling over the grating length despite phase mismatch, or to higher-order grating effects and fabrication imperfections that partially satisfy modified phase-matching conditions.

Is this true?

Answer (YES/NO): NO